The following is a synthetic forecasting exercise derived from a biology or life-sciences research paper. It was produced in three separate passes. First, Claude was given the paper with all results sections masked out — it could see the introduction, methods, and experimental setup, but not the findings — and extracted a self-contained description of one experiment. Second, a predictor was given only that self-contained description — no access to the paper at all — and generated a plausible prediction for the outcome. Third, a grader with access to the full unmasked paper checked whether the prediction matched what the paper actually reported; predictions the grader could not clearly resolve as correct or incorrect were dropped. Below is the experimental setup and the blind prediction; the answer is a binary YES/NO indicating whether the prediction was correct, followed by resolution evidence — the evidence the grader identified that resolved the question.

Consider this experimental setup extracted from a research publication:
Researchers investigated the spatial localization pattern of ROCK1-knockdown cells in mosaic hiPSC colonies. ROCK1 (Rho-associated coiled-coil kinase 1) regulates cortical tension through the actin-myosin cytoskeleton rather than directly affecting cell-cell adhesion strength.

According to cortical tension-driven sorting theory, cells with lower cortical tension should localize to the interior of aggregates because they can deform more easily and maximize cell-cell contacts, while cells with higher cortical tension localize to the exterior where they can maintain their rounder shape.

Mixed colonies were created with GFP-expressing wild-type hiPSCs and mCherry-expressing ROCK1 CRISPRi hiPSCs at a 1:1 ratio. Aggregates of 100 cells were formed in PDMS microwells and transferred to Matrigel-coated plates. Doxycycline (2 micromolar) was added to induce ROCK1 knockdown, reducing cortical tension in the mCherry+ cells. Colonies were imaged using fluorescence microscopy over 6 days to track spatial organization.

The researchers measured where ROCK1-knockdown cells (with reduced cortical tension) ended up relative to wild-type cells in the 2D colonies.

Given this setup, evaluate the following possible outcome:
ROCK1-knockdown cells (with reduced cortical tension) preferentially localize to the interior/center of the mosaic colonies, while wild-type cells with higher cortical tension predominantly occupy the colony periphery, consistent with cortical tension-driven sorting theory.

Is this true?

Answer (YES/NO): NO